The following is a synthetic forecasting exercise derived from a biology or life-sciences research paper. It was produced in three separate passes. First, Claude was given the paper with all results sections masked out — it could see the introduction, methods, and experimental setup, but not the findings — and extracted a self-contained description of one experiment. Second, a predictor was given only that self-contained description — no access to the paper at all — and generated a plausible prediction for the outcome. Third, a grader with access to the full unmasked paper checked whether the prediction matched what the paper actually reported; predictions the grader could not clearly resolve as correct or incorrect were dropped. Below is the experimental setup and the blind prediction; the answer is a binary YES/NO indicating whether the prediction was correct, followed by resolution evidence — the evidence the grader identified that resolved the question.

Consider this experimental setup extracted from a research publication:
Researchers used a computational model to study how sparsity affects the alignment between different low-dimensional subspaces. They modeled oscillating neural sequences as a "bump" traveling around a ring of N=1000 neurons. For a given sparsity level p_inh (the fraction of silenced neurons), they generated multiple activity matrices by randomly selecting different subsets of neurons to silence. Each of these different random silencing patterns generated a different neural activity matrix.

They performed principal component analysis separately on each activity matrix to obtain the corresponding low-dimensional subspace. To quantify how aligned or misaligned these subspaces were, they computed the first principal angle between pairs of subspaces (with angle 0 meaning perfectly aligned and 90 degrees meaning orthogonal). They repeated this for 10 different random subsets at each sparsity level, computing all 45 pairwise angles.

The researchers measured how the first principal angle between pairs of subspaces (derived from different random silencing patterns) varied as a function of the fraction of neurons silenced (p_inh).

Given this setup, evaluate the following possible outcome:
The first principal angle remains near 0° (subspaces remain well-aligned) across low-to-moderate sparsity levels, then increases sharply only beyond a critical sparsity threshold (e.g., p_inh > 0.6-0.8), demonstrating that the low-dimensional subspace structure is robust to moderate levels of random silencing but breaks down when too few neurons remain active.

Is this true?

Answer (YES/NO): NO